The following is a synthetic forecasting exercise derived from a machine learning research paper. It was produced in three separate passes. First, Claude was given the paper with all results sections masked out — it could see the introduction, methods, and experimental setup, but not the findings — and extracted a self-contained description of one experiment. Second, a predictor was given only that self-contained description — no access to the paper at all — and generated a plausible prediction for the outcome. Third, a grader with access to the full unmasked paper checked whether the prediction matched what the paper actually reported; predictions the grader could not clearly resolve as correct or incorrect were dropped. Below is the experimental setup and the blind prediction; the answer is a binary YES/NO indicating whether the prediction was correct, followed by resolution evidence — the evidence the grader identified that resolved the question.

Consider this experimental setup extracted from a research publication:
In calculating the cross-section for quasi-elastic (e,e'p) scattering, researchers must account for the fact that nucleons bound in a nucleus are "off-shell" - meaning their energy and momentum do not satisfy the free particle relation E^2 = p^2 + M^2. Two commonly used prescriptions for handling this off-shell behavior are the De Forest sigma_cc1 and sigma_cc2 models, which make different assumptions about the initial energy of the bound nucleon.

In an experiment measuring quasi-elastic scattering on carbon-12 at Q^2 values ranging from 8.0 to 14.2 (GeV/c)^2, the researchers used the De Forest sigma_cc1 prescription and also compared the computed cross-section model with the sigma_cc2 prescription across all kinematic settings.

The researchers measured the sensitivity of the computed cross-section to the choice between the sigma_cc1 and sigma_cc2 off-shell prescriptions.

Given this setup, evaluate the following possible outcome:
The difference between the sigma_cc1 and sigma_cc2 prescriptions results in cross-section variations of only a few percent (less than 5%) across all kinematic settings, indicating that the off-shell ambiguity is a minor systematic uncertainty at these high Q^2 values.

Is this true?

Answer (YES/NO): NO